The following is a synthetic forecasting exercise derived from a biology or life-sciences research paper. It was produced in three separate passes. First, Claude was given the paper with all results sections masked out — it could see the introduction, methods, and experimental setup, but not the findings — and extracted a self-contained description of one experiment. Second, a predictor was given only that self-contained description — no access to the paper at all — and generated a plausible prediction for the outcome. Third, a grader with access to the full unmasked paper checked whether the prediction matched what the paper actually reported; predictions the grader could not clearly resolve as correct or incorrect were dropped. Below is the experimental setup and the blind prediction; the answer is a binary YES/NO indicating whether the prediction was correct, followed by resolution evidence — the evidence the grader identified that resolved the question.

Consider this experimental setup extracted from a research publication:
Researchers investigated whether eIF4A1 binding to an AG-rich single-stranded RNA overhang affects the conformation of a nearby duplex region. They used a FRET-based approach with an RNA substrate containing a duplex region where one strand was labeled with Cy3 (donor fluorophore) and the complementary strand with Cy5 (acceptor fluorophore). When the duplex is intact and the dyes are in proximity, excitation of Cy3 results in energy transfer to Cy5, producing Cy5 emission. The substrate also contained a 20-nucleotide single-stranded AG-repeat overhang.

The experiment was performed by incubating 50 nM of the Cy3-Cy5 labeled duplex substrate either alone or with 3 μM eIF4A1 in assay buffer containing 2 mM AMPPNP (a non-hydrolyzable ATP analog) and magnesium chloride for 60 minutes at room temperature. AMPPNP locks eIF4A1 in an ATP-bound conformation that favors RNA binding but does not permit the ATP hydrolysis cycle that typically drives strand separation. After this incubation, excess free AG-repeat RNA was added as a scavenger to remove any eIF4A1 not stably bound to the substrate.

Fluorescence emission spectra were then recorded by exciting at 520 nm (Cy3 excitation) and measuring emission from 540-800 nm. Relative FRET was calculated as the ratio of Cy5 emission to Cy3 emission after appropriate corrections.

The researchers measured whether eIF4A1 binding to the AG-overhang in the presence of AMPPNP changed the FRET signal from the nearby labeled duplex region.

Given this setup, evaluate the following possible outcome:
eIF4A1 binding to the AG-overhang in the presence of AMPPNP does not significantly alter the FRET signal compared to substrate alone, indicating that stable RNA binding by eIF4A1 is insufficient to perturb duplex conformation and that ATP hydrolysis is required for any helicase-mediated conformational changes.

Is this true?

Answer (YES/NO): NO